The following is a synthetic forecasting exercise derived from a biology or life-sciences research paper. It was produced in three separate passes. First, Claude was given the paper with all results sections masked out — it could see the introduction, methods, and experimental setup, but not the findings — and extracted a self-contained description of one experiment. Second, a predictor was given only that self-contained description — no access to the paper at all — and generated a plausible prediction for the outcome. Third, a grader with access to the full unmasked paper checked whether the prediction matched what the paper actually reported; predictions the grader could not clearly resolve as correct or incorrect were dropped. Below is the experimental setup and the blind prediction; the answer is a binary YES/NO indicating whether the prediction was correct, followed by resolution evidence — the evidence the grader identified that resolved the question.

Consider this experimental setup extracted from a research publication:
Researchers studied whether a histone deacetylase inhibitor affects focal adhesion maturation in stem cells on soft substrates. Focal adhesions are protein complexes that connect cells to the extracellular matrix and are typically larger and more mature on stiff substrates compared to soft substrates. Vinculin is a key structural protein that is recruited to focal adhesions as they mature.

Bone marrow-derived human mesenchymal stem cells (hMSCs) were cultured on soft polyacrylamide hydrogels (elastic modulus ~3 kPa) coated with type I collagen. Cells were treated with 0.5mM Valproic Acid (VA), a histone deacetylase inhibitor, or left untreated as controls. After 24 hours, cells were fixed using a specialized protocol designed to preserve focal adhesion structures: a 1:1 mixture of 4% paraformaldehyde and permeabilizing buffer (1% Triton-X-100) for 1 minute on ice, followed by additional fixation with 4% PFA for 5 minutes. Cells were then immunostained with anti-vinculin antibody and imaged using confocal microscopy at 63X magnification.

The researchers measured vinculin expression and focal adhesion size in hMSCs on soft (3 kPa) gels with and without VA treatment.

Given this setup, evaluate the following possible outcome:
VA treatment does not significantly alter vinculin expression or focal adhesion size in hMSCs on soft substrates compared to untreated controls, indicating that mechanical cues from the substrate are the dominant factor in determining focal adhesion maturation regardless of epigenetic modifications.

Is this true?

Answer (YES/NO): NO